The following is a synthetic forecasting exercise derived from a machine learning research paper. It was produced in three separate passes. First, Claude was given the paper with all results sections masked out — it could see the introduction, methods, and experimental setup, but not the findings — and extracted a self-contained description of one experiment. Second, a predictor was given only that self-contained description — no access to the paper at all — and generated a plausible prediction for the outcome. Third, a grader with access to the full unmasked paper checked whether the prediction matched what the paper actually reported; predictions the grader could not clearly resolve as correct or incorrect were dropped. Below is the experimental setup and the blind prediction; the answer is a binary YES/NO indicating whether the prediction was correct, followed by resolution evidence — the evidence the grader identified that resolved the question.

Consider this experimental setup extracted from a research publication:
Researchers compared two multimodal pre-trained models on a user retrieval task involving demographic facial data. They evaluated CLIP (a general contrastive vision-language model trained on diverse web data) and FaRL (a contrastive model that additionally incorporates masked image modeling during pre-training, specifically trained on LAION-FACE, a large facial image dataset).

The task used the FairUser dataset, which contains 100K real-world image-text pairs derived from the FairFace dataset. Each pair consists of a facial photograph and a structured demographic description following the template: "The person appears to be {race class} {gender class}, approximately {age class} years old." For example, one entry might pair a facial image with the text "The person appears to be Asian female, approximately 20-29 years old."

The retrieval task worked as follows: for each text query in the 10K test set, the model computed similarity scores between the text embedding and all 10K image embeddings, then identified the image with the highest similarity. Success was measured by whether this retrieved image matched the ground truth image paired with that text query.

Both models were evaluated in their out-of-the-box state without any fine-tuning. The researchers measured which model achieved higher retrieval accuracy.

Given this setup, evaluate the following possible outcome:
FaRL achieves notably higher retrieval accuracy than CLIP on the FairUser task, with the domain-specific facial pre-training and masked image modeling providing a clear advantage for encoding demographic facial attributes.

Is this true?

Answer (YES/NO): NO